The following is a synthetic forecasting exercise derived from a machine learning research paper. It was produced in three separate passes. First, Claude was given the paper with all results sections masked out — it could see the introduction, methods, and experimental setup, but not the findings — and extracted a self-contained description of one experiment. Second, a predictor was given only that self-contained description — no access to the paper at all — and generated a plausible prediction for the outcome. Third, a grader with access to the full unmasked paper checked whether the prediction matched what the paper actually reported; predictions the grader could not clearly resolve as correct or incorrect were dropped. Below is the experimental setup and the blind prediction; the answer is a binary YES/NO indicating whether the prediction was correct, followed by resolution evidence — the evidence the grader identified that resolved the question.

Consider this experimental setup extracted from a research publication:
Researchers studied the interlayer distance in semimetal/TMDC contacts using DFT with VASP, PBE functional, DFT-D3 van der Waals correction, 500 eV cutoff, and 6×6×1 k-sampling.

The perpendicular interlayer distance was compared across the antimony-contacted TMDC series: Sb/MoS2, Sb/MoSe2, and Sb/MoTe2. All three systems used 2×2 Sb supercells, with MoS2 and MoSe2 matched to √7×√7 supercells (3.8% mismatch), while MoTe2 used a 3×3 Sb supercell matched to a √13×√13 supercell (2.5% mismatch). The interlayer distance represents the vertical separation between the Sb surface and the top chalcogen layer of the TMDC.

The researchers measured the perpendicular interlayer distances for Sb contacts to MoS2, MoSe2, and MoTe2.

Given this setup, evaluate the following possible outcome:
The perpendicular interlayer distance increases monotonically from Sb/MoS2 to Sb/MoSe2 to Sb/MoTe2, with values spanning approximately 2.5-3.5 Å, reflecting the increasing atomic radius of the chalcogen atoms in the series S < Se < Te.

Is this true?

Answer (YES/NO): NO